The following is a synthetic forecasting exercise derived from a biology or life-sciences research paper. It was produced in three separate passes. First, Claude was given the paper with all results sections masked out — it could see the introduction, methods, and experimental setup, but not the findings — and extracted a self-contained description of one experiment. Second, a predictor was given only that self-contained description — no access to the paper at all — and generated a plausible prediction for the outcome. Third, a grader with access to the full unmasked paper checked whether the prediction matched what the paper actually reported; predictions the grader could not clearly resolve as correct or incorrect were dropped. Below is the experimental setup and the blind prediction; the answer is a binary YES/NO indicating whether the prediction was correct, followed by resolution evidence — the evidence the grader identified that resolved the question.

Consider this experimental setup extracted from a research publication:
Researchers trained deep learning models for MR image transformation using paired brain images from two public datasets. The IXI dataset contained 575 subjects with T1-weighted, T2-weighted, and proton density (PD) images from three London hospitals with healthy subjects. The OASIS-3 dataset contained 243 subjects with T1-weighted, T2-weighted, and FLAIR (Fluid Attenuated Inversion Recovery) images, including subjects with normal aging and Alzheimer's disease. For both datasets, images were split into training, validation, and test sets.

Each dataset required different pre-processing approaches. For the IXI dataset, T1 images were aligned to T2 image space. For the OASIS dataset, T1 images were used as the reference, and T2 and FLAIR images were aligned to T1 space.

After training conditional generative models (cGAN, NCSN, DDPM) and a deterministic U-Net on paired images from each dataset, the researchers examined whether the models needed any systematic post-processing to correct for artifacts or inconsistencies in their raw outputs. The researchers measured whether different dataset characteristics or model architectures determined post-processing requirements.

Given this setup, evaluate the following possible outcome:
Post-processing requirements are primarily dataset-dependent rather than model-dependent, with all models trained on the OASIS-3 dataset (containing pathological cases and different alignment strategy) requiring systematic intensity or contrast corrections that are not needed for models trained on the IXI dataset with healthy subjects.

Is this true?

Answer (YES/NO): NO